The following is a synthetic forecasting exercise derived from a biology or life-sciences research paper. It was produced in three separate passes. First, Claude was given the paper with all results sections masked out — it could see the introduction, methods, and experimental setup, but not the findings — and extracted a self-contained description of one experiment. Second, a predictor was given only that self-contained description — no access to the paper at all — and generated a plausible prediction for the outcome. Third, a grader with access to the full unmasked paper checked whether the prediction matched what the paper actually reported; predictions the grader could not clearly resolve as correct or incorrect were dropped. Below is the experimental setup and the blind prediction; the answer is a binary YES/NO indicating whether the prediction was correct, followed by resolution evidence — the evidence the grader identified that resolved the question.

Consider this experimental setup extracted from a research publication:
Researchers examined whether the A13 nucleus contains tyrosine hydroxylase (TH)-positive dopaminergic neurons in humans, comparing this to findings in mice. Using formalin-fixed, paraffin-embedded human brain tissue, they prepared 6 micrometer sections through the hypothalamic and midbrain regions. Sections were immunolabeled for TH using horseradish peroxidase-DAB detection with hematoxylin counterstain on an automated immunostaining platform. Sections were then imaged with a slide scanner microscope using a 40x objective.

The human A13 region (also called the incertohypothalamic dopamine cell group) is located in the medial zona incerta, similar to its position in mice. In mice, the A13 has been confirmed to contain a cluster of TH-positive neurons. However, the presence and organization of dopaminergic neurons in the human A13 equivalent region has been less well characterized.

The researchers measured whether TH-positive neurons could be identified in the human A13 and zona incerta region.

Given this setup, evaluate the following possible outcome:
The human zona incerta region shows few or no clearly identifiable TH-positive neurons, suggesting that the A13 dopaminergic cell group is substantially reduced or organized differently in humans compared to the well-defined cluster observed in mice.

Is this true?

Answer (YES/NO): NO